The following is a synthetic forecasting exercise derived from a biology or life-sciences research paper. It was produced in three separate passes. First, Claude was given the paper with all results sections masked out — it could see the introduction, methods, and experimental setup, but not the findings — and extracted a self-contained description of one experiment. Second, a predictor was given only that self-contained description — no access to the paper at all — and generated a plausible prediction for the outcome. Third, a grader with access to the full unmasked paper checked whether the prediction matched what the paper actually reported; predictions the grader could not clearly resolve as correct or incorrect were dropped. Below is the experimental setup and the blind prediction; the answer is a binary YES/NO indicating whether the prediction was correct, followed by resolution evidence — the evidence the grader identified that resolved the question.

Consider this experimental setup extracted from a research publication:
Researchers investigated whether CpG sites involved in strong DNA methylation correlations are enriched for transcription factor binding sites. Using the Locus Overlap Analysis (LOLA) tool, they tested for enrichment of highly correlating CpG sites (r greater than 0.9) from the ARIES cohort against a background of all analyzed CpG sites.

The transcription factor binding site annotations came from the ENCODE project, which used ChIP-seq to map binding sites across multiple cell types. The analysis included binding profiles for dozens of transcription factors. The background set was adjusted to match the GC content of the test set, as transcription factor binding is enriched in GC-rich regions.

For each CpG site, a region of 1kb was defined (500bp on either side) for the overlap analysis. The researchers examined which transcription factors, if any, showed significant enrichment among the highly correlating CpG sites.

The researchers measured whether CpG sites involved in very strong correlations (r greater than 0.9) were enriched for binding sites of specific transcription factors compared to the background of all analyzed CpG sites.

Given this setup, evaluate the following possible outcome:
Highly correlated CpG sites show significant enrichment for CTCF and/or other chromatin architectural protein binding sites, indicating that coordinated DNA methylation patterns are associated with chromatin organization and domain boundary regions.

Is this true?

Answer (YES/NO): NO